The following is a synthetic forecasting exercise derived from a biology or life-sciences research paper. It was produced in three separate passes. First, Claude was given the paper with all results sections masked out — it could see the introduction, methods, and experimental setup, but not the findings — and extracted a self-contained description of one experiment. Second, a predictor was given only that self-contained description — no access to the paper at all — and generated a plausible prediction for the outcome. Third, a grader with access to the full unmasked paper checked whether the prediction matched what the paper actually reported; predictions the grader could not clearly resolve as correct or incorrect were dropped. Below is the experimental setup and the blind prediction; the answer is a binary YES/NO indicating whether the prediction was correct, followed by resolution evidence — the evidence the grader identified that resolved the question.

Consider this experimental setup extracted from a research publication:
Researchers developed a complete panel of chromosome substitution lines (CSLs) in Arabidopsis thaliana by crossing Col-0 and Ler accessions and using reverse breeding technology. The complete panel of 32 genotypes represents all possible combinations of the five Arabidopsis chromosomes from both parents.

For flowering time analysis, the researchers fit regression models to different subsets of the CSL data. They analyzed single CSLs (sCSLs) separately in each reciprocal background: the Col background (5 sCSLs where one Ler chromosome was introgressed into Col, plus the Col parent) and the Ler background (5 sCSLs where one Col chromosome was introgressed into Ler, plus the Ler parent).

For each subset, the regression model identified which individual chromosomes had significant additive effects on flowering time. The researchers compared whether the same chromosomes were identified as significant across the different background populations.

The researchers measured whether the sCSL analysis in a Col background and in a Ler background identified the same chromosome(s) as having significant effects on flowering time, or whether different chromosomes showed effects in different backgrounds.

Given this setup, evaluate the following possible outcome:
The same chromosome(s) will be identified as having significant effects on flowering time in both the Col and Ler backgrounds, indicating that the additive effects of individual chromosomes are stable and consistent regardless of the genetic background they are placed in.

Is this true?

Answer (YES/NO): NO